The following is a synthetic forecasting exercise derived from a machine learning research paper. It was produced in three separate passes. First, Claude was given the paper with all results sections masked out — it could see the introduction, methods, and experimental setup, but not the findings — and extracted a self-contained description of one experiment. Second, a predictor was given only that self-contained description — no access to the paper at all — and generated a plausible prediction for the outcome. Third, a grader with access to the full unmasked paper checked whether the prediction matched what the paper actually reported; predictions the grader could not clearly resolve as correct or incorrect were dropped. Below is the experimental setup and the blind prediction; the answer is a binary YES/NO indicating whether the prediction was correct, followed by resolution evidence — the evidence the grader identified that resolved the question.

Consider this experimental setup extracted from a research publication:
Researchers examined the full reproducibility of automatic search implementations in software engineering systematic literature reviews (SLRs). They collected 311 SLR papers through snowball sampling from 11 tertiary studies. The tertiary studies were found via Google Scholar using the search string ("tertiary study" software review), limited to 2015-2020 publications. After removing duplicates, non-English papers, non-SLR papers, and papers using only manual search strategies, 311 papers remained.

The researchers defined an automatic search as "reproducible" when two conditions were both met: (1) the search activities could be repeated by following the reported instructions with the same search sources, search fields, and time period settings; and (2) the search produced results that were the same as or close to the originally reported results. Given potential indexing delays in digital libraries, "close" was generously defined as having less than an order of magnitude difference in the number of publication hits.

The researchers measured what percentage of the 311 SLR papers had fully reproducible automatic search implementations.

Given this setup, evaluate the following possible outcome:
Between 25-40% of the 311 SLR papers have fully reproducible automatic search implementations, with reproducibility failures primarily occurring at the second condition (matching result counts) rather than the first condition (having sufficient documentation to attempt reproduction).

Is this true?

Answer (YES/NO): NO